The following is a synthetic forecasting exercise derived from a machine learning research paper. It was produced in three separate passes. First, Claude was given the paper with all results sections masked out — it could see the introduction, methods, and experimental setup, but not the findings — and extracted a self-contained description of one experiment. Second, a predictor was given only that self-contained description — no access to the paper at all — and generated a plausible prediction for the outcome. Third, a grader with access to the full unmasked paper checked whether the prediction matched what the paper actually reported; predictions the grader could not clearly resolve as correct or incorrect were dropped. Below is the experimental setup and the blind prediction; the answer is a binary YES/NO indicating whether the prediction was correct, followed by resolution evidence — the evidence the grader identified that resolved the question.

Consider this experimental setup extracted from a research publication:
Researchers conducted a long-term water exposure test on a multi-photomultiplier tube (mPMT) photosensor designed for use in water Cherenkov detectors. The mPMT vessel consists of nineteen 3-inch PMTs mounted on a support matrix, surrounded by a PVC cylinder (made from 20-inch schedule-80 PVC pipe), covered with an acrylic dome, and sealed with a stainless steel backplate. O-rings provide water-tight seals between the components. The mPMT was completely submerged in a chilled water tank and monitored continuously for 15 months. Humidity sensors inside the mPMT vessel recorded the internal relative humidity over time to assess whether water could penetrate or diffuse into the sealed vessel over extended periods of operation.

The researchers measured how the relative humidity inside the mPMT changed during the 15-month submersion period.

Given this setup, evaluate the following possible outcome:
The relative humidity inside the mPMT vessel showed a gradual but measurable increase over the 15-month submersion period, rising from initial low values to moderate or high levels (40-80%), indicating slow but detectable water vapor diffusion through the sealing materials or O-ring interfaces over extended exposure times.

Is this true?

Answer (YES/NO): NO